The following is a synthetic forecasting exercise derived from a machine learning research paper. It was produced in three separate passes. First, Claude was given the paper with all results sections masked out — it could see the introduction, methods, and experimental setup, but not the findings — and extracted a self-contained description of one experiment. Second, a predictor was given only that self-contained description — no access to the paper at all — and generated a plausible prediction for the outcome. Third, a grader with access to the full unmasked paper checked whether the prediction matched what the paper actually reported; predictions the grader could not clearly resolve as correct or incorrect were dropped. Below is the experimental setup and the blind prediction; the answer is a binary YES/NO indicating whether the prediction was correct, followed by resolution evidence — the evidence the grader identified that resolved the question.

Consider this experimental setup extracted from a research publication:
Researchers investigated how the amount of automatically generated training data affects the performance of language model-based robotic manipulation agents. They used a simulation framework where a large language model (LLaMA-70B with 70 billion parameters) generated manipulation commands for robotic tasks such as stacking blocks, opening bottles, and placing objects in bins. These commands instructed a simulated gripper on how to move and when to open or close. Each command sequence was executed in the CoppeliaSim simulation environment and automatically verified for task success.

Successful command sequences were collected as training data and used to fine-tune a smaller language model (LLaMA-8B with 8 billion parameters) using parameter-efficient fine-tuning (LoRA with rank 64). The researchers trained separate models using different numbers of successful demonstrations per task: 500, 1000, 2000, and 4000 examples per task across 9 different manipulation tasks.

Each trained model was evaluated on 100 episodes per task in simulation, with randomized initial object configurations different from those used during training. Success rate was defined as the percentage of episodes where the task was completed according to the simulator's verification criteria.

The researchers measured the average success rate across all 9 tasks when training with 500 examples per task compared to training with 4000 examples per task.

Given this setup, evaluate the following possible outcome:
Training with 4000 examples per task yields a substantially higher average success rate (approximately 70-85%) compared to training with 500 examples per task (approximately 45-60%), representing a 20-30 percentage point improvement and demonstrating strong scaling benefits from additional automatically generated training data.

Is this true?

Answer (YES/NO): NO